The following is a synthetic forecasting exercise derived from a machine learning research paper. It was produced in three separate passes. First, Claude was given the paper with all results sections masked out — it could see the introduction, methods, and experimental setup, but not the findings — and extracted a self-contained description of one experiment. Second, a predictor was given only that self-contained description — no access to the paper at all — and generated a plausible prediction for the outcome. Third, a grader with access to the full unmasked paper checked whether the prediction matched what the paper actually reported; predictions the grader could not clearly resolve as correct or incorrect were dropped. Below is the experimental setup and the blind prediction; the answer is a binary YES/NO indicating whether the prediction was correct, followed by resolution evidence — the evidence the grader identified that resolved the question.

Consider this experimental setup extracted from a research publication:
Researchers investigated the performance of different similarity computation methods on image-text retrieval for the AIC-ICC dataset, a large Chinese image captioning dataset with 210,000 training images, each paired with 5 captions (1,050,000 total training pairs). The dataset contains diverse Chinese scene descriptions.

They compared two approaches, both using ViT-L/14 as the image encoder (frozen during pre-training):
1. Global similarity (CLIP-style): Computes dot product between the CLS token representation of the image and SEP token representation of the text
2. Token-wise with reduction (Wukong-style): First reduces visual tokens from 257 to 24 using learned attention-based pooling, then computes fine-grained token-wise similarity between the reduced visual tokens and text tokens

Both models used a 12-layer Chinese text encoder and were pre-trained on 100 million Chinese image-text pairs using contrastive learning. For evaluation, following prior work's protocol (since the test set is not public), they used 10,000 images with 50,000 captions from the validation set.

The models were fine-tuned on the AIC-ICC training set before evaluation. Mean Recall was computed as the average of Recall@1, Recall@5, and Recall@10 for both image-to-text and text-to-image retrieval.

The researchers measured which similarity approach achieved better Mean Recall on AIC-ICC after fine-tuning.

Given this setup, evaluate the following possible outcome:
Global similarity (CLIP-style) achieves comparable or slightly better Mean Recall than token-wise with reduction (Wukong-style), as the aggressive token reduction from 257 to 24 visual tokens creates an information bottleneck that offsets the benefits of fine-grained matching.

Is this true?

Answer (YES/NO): NO